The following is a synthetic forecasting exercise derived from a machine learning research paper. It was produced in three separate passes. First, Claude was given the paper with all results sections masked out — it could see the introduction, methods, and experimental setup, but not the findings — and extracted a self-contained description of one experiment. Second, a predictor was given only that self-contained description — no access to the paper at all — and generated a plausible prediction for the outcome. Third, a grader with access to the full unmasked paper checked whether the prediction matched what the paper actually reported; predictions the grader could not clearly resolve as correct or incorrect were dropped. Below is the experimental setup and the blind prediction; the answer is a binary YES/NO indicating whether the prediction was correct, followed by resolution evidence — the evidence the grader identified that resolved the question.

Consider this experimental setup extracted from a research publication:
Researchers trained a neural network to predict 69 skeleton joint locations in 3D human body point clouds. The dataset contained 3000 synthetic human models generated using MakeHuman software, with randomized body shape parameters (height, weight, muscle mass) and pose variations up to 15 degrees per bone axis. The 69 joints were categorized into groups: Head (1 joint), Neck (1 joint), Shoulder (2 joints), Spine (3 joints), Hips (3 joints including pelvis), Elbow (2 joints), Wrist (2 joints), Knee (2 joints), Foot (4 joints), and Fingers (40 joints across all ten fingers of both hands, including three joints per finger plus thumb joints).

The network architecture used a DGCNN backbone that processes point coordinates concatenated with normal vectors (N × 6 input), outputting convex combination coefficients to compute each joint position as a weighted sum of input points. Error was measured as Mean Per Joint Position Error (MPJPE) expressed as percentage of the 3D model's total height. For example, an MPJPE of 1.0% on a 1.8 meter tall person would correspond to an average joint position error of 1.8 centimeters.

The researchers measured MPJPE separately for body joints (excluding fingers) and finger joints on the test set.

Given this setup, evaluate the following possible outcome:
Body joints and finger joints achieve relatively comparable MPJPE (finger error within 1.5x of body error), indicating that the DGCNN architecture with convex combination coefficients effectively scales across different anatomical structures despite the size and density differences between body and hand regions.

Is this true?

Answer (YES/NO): NO